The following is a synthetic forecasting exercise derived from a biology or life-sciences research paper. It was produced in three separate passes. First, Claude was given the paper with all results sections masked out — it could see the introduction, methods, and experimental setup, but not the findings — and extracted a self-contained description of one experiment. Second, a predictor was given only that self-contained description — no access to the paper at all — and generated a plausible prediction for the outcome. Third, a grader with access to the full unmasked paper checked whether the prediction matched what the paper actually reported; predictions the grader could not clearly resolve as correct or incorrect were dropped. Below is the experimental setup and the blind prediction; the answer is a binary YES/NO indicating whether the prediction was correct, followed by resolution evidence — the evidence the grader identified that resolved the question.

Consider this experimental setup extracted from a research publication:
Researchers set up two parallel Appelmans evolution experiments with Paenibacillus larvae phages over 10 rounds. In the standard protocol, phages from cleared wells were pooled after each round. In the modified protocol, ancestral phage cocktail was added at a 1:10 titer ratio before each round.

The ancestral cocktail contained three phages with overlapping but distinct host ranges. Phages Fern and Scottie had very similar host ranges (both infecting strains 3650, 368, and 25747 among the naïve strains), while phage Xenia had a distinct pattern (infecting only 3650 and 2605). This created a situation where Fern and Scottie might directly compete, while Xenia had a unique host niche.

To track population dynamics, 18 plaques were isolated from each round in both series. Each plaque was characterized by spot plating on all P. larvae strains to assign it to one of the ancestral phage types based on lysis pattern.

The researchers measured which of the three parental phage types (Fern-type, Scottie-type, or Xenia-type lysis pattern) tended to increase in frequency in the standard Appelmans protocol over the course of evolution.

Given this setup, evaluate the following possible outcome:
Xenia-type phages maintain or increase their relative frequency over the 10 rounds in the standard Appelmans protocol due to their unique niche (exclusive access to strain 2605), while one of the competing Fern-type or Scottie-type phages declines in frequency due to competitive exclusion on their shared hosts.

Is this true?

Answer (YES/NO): NO